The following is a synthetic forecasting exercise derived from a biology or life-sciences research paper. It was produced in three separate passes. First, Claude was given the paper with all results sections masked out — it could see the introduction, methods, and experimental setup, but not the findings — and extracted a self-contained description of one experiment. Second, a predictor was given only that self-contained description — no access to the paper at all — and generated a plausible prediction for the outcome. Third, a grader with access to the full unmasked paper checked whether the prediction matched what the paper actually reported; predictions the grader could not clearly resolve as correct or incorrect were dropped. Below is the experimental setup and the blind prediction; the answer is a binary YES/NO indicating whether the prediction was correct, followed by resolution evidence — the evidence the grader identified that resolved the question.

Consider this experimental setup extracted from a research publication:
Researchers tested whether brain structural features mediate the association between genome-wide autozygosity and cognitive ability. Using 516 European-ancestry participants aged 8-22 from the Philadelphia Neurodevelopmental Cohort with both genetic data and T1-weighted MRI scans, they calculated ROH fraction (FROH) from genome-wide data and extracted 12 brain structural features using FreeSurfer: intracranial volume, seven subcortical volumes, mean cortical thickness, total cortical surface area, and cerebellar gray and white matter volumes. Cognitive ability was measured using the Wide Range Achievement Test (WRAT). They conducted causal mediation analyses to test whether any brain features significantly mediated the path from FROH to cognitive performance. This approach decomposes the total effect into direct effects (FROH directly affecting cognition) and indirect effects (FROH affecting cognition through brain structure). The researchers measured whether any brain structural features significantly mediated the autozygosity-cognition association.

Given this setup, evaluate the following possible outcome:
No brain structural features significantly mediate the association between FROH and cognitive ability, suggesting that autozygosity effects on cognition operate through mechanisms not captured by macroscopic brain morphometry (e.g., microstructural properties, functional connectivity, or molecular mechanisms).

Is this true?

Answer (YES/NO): YES